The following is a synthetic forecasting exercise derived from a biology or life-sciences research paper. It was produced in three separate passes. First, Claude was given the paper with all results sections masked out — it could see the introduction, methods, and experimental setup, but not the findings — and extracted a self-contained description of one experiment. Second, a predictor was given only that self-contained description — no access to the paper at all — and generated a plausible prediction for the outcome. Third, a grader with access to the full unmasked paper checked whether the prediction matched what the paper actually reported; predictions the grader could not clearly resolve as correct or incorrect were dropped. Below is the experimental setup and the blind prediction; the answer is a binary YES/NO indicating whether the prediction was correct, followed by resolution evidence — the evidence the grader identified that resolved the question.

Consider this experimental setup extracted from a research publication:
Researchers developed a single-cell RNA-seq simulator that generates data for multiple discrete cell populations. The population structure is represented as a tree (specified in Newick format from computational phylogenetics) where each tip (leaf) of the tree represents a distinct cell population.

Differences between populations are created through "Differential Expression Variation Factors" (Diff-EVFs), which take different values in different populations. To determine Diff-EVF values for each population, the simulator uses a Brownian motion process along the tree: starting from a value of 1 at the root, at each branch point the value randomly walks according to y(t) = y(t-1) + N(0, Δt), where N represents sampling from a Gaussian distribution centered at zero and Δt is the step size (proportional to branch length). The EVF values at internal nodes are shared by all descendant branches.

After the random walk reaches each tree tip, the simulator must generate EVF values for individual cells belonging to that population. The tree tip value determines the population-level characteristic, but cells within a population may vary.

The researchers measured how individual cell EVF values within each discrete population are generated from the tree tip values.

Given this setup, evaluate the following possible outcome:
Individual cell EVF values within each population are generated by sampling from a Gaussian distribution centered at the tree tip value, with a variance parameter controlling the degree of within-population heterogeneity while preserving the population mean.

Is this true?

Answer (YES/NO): YES